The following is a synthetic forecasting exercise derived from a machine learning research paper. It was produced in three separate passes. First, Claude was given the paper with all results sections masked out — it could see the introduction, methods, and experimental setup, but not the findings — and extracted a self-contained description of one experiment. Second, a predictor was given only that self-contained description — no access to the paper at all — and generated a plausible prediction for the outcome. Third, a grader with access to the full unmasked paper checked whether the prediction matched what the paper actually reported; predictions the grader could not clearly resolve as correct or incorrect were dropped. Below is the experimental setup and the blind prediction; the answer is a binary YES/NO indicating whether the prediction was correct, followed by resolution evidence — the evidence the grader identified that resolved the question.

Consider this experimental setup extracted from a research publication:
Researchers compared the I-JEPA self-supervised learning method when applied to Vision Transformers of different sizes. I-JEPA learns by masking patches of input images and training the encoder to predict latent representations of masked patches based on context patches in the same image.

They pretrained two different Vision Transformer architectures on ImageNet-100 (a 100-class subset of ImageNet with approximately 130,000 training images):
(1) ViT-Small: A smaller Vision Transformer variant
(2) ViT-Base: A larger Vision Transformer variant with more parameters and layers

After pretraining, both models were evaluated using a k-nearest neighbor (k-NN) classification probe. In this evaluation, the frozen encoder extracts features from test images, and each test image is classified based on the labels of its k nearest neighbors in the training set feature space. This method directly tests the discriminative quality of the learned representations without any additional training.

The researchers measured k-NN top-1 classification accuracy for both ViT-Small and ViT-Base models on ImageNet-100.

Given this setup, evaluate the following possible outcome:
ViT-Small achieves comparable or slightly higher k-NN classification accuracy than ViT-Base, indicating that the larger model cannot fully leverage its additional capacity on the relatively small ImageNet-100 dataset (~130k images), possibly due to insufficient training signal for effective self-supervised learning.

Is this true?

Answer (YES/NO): YES